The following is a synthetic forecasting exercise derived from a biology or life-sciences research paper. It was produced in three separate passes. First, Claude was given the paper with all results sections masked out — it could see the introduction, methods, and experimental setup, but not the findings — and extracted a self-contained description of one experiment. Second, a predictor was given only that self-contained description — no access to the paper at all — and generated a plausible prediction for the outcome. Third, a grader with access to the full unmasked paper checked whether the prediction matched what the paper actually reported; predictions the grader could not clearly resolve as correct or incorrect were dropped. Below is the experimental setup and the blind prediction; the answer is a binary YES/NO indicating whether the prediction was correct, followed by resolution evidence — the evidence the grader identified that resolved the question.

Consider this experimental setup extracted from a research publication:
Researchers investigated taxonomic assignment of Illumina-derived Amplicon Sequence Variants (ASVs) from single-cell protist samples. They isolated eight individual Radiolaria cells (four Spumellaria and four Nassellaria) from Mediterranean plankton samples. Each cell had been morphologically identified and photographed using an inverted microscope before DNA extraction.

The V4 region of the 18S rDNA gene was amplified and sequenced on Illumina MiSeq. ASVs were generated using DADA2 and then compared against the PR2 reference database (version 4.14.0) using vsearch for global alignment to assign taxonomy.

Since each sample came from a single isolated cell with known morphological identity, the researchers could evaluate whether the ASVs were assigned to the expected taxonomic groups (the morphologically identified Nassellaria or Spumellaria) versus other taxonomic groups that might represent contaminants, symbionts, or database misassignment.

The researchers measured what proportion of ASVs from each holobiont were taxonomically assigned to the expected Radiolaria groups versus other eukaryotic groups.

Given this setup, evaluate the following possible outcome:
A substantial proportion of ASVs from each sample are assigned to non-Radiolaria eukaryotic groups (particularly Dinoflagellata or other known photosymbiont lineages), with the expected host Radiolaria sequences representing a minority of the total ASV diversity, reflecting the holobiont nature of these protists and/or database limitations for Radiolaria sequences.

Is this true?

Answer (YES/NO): YES